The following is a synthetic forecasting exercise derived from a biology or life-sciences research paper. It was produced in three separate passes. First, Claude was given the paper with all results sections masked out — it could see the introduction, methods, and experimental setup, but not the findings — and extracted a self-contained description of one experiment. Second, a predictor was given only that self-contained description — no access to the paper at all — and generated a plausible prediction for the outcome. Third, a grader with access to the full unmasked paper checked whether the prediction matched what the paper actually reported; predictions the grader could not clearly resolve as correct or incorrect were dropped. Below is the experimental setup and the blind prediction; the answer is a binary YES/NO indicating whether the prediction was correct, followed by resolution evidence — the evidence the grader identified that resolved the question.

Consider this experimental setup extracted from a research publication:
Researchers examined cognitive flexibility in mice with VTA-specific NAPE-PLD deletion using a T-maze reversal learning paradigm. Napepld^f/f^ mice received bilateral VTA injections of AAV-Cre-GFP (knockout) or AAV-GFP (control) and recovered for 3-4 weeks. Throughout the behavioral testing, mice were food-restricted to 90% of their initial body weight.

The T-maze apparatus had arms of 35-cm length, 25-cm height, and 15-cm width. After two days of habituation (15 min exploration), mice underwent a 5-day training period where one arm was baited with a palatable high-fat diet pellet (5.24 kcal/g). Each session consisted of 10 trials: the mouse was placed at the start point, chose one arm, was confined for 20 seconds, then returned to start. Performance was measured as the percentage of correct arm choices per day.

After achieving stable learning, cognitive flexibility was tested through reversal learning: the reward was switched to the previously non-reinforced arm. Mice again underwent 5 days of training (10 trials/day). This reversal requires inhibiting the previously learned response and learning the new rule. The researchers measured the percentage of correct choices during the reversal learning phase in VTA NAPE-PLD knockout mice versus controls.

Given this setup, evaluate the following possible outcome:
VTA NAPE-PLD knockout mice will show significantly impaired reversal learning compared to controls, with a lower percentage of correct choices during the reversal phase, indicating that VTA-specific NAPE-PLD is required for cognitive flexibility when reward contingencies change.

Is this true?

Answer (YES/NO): NO